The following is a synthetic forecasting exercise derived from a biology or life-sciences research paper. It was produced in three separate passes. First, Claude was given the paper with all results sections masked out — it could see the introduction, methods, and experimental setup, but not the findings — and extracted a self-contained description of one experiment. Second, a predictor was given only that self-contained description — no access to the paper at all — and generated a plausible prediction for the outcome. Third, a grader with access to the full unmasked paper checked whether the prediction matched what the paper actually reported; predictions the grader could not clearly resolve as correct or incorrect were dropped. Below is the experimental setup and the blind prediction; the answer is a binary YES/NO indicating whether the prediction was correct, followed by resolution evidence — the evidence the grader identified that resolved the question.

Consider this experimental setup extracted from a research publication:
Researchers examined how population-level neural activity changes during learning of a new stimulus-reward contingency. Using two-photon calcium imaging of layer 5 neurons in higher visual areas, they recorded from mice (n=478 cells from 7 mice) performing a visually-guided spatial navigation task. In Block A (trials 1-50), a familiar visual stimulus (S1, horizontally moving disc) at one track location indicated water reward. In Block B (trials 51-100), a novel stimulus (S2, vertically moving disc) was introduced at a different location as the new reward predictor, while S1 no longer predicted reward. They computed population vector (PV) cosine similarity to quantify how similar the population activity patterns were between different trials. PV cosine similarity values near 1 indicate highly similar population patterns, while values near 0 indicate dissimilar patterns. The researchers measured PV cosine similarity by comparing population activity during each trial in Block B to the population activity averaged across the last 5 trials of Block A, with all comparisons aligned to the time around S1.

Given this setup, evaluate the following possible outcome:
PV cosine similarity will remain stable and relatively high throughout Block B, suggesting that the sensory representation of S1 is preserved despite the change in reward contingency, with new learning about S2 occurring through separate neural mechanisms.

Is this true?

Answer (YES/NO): NO